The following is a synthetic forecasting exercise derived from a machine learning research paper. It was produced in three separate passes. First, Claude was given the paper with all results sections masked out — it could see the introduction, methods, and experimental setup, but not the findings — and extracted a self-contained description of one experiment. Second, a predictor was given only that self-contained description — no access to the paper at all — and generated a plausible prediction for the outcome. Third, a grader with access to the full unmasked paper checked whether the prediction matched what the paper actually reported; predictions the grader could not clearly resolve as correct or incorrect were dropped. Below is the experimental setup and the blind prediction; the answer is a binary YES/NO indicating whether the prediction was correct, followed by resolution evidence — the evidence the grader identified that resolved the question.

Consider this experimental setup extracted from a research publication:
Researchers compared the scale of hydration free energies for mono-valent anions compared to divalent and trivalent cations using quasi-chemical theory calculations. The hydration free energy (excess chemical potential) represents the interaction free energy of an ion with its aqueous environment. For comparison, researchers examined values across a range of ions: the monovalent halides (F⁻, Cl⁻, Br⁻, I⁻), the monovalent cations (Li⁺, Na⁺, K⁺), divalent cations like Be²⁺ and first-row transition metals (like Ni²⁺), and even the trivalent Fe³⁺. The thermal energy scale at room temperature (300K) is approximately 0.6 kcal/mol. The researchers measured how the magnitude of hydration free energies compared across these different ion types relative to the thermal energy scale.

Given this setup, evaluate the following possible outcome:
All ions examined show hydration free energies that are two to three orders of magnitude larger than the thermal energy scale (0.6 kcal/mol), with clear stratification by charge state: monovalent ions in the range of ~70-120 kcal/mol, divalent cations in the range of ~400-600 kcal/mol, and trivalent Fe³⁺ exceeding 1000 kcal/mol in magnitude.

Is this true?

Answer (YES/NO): NO